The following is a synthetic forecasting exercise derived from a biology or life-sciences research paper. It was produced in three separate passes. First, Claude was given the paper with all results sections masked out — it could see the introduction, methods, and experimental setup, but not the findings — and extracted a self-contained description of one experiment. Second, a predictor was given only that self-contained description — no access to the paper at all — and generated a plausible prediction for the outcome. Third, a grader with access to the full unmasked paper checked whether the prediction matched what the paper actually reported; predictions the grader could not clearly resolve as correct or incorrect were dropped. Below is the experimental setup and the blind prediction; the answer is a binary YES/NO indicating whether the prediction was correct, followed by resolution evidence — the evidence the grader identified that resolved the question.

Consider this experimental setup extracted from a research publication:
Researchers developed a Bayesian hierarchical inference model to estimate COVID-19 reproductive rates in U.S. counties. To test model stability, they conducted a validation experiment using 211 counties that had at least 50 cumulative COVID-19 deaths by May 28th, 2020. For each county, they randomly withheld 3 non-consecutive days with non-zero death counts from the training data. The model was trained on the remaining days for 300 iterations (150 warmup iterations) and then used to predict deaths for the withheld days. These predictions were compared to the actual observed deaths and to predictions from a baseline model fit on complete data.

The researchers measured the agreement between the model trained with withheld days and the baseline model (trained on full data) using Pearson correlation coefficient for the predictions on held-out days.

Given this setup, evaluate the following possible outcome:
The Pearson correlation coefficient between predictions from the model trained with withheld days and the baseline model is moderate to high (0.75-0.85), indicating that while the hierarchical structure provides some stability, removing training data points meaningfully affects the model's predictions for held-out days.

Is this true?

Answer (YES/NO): NO